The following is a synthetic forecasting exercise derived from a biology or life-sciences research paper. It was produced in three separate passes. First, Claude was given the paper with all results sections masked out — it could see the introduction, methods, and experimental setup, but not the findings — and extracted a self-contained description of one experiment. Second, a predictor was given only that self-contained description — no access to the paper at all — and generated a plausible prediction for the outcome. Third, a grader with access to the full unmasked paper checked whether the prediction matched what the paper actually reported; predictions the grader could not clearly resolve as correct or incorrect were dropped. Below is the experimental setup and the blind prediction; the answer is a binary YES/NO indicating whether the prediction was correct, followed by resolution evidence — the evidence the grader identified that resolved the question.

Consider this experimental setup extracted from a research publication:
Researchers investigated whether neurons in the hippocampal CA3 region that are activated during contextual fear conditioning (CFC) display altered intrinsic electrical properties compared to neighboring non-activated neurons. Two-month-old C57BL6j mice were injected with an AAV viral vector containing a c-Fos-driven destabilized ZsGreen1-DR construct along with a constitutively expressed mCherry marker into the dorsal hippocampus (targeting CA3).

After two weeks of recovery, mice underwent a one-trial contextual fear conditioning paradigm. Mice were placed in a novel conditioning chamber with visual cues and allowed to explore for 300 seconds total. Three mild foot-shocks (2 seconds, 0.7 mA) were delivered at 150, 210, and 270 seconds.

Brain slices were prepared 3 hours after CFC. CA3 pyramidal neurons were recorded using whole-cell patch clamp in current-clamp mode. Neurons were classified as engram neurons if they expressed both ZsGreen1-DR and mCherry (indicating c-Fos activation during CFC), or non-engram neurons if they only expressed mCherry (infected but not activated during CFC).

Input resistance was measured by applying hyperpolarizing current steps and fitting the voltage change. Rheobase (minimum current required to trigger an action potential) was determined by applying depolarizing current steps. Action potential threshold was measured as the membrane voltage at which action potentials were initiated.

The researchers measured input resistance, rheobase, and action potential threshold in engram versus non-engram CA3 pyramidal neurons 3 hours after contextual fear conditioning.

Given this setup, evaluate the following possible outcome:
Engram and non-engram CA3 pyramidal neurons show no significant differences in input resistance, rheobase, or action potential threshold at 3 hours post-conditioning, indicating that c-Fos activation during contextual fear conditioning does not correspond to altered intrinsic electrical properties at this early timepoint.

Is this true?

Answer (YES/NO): YES